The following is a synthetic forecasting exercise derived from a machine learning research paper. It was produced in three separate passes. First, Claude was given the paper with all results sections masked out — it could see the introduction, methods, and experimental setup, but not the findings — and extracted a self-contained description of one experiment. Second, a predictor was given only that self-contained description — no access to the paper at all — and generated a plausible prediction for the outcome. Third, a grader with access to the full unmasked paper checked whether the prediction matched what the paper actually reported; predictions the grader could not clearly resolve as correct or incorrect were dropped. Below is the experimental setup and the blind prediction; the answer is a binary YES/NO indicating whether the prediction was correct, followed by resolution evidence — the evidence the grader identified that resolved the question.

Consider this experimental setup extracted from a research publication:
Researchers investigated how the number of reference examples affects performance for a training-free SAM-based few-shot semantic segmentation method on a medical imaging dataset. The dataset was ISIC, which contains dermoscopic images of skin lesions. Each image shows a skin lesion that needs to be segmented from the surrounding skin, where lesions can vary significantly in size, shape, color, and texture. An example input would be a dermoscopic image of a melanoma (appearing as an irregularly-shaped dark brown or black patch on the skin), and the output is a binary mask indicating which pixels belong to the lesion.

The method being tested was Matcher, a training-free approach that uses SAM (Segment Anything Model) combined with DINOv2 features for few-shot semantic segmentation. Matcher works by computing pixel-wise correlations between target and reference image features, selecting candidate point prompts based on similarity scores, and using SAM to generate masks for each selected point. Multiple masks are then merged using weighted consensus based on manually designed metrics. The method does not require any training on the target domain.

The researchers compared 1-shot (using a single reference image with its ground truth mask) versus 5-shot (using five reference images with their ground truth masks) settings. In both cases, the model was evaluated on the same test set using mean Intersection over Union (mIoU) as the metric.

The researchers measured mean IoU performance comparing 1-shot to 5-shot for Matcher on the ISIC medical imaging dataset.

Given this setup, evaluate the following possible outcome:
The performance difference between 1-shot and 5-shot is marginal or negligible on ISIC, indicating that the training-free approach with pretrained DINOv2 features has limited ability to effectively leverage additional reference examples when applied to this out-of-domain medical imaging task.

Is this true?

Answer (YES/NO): NO